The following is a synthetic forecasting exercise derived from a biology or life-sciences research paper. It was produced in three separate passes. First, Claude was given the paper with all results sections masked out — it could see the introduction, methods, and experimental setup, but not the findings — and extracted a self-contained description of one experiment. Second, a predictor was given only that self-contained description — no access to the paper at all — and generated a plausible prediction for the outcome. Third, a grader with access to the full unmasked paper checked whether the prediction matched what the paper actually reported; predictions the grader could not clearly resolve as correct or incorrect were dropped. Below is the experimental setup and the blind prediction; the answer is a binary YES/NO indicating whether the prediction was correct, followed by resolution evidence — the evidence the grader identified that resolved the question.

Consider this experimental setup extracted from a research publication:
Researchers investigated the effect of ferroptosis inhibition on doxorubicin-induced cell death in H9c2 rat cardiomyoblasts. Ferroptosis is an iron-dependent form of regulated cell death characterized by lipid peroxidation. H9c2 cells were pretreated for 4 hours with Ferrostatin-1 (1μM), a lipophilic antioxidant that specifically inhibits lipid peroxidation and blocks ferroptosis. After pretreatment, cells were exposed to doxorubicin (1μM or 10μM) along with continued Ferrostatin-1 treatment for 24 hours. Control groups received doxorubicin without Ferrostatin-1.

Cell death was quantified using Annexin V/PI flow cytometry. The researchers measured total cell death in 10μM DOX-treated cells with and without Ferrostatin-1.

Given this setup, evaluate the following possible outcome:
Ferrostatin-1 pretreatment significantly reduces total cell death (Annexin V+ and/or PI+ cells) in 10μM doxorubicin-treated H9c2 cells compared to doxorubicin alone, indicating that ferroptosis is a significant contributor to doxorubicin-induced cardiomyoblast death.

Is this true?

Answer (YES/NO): NO